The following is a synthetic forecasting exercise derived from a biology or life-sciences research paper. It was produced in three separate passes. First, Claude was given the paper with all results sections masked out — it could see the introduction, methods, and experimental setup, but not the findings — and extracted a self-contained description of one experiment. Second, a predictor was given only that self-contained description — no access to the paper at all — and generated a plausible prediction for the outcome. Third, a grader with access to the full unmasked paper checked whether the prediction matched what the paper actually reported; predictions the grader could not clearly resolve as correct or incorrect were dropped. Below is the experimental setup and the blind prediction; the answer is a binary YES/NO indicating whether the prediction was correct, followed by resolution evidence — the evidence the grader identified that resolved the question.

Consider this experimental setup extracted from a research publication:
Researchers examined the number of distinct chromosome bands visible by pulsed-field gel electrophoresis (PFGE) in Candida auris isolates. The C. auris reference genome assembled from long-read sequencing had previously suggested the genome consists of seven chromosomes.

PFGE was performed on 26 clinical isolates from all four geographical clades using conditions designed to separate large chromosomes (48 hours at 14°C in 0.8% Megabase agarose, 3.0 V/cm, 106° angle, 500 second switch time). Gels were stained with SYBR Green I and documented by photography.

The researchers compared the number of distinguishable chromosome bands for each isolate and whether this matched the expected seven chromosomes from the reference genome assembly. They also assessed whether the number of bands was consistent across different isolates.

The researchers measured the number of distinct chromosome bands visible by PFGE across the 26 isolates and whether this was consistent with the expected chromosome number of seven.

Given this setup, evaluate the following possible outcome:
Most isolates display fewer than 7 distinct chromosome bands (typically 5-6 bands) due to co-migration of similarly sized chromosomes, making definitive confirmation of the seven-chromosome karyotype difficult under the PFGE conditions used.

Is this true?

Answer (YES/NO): NO